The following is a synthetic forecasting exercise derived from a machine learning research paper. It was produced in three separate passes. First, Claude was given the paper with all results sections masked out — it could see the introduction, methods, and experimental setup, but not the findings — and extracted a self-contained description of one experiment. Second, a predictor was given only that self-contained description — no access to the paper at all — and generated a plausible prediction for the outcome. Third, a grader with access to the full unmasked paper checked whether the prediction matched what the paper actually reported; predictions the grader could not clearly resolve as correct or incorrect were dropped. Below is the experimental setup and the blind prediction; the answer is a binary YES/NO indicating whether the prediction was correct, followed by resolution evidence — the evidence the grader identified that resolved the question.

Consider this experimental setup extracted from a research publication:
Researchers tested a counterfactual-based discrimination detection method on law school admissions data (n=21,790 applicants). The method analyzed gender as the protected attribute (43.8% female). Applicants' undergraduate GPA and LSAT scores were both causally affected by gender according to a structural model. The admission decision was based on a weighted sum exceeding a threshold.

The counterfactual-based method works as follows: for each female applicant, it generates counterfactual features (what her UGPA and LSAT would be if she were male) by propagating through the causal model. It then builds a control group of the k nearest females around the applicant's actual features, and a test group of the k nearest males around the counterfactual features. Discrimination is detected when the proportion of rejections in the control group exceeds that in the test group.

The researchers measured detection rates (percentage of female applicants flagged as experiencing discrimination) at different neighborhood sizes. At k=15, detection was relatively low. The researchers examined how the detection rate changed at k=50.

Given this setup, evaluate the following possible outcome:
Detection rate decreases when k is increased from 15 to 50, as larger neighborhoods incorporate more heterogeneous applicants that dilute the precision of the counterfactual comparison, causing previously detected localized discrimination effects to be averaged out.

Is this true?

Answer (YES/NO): NO